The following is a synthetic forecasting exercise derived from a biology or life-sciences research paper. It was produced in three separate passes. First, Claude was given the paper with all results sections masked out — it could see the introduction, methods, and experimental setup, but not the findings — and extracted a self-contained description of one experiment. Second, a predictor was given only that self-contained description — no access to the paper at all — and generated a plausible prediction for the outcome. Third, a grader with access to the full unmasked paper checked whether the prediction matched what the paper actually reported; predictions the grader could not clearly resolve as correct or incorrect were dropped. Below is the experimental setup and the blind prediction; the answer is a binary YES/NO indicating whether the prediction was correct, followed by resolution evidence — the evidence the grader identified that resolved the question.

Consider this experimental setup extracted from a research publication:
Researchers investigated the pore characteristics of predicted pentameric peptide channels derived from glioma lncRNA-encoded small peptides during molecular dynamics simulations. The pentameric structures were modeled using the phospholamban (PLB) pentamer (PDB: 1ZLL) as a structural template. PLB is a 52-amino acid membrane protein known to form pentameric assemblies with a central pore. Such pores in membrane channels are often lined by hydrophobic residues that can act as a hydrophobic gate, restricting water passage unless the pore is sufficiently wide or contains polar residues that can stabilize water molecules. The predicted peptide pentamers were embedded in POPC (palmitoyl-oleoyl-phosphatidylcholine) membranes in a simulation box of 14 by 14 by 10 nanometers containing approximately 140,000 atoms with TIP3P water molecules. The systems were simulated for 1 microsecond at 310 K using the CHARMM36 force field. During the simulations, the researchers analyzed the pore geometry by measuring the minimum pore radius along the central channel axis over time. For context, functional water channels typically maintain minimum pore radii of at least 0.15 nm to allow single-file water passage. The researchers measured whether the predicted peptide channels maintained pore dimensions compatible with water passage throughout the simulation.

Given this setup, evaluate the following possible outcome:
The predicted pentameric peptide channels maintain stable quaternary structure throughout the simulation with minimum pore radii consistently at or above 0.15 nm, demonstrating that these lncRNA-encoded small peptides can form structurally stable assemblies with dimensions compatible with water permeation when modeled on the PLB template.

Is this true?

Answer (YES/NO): YES